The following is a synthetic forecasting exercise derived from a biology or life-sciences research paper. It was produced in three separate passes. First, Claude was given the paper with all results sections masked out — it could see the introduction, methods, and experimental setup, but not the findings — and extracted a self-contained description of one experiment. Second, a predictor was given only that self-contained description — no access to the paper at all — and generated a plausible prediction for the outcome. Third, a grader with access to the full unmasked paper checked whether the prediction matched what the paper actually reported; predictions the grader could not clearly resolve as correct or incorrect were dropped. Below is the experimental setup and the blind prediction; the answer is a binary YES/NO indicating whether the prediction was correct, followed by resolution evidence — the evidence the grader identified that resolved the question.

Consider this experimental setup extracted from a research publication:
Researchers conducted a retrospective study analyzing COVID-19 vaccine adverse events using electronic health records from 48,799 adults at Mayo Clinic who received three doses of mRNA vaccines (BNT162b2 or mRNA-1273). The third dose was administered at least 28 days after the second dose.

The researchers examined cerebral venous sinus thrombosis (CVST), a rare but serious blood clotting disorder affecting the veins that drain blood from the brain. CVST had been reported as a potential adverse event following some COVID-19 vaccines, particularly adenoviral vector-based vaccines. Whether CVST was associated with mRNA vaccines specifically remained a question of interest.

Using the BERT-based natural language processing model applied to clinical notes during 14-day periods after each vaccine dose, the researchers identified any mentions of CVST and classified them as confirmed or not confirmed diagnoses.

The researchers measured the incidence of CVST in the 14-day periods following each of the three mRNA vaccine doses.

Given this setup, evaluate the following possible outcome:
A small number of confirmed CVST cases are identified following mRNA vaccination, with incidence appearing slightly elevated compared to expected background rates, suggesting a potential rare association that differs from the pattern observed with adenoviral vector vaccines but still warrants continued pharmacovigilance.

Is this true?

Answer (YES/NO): NO